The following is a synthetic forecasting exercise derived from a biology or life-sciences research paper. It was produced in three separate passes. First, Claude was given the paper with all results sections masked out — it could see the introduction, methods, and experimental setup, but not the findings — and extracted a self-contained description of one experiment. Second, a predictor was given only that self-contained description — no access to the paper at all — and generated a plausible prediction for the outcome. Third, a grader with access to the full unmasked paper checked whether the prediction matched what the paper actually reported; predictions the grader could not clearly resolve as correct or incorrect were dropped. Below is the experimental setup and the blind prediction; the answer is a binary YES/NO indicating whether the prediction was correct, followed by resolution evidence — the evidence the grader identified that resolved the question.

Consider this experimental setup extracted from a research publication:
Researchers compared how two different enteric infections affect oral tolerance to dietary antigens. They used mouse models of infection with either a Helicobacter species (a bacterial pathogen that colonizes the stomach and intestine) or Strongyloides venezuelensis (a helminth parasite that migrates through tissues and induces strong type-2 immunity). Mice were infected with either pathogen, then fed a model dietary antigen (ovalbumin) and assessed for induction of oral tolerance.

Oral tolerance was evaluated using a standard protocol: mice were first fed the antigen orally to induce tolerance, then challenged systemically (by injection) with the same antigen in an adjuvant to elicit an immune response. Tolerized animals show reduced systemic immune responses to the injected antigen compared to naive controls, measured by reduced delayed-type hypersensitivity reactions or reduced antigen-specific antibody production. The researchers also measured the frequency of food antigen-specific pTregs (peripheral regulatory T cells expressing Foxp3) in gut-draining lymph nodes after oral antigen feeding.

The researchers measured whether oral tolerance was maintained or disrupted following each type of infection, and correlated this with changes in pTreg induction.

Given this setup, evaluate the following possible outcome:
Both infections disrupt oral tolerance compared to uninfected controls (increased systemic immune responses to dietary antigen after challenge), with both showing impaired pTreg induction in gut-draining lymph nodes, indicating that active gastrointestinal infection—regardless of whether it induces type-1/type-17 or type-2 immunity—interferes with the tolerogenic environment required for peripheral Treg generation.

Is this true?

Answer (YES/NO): NO